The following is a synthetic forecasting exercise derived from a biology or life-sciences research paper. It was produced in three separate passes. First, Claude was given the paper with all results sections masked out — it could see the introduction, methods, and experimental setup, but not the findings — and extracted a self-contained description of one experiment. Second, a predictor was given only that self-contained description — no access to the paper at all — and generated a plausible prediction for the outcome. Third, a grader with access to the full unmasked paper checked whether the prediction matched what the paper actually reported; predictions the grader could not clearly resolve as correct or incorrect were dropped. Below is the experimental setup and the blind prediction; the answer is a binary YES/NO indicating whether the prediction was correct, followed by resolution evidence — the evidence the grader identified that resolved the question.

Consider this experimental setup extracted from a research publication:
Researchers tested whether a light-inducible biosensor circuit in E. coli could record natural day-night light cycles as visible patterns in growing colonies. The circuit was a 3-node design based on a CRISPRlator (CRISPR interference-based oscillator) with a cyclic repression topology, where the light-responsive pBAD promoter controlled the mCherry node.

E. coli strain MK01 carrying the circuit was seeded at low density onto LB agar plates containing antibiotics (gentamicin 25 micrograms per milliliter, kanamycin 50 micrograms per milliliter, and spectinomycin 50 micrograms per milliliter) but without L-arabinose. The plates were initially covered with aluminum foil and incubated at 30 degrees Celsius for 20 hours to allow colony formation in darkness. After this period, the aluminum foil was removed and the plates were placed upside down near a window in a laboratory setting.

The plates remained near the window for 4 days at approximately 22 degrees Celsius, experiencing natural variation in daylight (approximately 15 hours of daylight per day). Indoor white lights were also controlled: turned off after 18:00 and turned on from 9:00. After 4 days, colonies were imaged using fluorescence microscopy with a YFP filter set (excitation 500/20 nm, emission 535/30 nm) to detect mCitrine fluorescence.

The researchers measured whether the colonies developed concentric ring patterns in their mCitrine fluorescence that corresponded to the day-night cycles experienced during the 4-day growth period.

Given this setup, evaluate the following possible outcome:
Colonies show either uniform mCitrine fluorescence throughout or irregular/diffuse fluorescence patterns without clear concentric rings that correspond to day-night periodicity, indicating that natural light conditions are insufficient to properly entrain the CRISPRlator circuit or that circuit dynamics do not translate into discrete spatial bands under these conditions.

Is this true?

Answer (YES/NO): NO